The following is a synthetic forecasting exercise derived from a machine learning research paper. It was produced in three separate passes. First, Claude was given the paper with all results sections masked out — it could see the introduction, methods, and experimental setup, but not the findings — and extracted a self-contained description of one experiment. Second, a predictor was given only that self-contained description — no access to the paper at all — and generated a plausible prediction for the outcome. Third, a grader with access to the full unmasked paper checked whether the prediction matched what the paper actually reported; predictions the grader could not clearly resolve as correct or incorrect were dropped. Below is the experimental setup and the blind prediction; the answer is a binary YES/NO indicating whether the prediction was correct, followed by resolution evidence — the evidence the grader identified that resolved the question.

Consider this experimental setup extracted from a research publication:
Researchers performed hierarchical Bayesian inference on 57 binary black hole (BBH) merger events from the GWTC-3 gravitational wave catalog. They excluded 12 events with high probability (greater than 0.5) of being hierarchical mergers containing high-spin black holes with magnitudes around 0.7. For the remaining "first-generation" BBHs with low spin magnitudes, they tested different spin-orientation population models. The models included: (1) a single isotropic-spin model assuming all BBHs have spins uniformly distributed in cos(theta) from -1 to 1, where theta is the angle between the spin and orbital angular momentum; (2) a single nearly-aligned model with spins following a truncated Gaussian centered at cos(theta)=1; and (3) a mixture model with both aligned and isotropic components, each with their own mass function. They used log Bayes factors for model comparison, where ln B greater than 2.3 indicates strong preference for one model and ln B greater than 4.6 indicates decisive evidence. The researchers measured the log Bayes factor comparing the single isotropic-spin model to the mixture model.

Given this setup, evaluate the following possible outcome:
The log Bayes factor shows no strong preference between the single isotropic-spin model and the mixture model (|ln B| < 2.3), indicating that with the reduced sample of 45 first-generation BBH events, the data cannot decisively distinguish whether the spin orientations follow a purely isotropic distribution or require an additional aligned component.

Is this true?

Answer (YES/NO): NO